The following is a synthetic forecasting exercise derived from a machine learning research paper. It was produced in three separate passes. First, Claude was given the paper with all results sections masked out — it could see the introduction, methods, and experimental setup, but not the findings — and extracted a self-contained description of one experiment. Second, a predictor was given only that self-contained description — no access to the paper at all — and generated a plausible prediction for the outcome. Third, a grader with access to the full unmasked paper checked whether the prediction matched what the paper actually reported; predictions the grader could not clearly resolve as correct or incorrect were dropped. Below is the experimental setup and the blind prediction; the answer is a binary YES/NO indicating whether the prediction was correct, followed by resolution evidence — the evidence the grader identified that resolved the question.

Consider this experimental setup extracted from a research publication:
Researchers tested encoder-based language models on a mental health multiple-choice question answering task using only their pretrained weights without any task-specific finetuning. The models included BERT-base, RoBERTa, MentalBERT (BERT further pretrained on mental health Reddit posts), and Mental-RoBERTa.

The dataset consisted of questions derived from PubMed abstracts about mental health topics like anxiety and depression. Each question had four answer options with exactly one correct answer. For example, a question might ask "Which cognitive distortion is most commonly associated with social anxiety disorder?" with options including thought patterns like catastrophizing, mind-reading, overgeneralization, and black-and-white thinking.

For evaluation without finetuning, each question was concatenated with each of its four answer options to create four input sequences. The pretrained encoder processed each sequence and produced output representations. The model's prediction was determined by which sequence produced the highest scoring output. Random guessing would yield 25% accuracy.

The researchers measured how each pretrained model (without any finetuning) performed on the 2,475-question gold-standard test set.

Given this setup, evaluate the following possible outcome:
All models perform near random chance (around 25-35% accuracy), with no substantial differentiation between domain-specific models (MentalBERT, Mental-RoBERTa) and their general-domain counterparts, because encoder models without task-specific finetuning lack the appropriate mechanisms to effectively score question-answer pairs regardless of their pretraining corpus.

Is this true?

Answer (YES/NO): NO